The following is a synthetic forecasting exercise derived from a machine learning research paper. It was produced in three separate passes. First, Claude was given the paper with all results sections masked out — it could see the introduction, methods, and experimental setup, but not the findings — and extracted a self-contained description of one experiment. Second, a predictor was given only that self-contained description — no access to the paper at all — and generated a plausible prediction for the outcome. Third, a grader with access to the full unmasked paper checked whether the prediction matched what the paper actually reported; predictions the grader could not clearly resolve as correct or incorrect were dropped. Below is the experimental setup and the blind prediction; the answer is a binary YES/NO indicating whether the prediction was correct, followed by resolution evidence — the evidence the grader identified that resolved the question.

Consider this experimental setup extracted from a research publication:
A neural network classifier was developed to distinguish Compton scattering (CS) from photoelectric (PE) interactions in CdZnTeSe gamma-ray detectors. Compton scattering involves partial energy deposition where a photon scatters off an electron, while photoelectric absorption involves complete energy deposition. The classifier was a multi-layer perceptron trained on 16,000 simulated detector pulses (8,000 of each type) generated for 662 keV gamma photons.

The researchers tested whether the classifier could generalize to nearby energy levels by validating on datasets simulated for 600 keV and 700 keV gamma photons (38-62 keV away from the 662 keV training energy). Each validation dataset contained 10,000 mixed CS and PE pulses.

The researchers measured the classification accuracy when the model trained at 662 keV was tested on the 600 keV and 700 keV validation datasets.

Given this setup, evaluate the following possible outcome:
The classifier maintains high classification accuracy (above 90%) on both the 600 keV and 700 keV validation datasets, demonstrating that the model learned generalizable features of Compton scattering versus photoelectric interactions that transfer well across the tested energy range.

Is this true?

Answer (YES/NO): YES